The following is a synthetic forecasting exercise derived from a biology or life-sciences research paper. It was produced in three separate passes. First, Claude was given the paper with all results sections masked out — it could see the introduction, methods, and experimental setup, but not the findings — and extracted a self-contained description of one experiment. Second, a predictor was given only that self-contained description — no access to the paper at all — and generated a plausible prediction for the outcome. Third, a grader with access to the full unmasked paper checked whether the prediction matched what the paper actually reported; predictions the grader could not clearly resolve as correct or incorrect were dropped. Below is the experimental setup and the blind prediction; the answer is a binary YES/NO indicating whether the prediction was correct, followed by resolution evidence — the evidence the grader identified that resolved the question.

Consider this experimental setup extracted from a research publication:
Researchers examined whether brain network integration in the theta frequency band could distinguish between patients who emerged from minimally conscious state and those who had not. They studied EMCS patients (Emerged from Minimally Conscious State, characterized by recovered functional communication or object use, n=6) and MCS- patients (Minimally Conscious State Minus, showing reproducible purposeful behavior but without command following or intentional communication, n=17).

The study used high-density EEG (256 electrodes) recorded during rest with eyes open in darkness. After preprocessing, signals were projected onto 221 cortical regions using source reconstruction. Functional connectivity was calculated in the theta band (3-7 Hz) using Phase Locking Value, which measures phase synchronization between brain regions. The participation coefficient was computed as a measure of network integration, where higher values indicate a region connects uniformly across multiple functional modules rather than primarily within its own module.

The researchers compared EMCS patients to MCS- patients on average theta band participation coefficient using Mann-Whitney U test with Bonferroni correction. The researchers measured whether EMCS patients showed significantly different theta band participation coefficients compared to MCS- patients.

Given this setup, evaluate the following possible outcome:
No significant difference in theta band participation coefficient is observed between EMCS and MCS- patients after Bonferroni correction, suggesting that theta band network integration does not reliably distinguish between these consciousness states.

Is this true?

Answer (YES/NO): NO